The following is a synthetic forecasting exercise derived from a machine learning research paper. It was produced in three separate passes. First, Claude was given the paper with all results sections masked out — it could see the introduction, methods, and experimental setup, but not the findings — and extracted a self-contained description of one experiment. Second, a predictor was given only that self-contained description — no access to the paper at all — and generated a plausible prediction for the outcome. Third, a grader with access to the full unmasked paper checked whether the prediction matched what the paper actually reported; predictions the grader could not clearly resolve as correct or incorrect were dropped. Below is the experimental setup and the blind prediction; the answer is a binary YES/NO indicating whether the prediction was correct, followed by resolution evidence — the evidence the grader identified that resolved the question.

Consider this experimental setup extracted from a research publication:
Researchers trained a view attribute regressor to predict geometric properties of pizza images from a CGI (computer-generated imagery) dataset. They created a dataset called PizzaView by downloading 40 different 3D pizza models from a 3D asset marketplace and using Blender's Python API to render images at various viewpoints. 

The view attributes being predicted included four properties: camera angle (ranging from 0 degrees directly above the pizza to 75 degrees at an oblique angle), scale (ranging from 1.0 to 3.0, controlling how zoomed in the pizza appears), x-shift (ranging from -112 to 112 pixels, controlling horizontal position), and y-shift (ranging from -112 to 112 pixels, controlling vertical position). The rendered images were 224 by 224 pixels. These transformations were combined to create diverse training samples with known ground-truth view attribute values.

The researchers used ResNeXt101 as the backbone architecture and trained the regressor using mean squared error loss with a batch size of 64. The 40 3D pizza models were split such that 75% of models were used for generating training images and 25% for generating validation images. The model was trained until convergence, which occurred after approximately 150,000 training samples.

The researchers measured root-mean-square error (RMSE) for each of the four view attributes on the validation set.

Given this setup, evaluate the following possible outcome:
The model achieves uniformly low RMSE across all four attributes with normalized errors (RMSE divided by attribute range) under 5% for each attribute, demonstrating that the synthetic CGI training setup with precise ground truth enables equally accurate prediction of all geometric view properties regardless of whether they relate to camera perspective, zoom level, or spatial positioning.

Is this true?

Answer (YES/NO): NO